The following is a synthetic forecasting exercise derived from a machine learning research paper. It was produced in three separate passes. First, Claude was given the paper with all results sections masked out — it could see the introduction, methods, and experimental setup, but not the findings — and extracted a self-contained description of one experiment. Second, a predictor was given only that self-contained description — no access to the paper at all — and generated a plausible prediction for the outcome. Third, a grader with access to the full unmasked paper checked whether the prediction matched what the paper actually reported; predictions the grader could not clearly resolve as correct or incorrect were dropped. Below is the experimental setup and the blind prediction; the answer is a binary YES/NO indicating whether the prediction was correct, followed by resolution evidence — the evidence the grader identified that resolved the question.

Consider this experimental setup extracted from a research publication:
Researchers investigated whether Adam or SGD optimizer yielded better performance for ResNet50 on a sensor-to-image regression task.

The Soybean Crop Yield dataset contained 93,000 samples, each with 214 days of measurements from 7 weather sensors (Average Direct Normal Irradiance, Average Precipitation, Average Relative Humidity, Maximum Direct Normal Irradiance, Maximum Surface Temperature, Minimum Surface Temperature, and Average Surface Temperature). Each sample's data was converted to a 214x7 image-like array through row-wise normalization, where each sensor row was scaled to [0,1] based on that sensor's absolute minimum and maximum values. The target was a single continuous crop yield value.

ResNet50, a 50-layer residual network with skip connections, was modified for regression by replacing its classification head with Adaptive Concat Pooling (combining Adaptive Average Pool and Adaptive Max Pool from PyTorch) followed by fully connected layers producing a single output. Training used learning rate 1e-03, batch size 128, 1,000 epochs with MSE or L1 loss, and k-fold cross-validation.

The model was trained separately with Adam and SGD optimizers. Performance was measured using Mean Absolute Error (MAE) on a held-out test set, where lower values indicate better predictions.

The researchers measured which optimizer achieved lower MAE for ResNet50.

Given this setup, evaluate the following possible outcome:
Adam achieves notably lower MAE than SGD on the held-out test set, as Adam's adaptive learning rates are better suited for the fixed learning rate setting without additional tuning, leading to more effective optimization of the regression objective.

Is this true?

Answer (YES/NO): NO